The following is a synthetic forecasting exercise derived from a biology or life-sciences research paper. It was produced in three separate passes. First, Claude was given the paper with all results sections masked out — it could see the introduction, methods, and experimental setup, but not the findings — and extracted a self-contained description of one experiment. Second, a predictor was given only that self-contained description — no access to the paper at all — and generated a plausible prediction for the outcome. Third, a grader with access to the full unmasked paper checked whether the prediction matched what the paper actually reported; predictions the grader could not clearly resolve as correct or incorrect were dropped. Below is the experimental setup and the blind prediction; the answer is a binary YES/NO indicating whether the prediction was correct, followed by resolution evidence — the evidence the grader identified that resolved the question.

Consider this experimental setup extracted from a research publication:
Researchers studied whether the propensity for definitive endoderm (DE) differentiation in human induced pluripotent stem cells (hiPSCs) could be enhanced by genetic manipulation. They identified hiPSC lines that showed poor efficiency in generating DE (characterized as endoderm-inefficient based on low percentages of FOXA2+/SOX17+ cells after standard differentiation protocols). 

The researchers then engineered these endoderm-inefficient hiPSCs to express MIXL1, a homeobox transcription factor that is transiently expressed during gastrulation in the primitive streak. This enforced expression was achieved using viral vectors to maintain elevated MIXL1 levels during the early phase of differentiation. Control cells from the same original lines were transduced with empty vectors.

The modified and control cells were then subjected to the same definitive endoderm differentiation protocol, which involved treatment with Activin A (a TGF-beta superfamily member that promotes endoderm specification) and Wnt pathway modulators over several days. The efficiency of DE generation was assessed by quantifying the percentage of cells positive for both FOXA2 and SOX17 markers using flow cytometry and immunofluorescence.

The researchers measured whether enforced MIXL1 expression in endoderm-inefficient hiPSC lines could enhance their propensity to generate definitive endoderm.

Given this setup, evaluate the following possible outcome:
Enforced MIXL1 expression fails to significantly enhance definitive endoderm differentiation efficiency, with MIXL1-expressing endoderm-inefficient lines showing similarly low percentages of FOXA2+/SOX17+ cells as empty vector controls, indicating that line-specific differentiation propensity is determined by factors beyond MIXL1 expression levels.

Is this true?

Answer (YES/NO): NO